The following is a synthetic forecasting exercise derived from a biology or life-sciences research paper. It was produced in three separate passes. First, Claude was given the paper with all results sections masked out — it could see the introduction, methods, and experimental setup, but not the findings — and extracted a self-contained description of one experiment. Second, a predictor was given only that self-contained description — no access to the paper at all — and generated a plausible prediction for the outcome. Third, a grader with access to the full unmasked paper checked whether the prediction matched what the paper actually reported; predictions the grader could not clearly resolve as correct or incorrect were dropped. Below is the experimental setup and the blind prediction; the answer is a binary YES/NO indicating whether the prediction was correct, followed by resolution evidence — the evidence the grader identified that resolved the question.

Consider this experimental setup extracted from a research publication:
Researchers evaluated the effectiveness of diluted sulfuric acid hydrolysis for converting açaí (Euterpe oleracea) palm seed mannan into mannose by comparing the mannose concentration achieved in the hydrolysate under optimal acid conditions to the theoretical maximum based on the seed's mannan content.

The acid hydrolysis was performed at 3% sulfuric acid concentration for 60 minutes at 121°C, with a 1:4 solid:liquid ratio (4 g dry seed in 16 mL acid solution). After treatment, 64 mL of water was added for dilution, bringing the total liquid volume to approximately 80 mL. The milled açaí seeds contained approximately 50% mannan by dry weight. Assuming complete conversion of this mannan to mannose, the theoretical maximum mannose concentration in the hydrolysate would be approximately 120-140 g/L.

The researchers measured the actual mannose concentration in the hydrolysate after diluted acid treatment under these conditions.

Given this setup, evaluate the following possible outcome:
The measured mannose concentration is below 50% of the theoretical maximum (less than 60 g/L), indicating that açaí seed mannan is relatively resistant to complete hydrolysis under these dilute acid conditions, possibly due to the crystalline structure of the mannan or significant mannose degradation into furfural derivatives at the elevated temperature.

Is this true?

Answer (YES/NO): YES